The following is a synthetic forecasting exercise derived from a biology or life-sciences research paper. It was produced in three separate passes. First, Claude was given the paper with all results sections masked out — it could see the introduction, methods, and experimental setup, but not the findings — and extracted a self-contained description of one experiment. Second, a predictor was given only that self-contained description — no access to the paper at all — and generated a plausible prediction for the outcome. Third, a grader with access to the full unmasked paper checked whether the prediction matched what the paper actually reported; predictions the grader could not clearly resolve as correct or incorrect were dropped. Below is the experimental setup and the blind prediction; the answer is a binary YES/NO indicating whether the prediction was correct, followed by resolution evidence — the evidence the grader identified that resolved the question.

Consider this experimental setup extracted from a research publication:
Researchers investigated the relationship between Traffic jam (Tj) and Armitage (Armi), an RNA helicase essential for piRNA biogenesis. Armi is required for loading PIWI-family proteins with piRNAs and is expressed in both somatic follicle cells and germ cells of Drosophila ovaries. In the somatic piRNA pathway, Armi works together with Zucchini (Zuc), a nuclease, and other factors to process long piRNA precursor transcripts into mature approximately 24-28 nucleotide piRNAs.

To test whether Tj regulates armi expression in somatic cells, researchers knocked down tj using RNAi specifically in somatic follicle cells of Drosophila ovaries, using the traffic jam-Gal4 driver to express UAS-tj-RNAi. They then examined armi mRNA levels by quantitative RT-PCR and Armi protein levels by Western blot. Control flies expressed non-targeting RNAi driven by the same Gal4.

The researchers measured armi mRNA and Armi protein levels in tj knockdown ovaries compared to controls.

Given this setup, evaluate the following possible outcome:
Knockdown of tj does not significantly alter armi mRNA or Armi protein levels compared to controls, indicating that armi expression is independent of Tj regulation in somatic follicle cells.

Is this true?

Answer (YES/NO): NO